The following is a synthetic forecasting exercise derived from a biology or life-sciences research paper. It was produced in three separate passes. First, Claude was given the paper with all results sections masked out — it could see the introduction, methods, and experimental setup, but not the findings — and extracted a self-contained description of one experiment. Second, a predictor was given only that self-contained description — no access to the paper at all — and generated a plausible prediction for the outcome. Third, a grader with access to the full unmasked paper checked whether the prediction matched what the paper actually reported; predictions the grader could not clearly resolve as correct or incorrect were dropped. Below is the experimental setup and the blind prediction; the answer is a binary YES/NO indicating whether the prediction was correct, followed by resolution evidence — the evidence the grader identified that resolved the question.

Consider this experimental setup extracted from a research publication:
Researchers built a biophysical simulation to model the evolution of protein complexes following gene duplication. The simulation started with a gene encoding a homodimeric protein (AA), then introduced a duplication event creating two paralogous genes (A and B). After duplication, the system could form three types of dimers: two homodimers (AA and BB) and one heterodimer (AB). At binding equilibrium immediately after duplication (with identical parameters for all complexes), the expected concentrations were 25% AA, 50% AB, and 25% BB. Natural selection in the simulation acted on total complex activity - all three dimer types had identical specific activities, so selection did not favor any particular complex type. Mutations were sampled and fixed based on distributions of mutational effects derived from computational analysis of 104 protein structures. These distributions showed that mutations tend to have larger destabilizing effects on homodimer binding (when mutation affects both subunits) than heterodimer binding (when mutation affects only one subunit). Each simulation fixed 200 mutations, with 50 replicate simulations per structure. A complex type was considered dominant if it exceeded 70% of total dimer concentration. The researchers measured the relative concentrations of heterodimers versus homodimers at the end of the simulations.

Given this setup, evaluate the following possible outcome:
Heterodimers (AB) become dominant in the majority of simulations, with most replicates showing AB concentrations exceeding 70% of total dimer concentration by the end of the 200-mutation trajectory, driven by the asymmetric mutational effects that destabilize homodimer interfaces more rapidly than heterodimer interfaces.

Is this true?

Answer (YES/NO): YES